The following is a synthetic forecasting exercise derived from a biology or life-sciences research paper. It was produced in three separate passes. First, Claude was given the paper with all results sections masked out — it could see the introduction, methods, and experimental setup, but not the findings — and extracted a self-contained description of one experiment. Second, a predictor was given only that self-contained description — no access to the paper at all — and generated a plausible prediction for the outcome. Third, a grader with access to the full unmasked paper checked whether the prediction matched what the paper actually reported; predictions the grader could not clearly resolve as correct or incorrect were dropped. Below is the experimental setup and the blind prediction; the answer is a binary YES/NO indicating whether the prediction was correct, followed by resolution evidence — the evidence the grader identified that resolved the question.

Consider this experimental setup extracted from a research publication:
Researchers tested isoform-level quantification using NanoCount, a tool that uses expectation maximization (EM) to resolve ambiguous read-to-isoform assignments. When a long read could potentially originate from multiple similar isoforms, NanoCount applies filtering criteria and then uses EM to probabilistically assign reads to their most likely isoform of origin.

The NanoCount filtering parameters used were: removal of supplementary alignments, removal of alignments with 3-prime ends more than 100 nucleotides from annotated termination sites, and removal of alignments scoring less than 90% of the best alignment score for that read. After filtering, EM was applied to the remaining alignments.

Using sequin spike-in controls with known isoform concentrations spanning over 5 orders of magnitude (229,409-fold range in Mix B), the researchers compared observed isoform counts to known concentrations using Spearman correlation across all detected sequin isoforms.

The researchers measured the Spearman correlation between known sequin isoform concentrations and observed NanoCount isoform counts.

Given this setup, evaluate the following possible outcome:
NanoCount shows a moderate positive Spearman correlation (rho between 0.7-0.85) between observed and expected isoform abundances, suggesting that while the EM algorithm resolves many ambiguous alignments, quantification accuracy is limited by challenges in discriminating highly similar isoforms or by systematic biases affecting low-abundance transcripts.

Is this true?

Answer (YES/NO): NO